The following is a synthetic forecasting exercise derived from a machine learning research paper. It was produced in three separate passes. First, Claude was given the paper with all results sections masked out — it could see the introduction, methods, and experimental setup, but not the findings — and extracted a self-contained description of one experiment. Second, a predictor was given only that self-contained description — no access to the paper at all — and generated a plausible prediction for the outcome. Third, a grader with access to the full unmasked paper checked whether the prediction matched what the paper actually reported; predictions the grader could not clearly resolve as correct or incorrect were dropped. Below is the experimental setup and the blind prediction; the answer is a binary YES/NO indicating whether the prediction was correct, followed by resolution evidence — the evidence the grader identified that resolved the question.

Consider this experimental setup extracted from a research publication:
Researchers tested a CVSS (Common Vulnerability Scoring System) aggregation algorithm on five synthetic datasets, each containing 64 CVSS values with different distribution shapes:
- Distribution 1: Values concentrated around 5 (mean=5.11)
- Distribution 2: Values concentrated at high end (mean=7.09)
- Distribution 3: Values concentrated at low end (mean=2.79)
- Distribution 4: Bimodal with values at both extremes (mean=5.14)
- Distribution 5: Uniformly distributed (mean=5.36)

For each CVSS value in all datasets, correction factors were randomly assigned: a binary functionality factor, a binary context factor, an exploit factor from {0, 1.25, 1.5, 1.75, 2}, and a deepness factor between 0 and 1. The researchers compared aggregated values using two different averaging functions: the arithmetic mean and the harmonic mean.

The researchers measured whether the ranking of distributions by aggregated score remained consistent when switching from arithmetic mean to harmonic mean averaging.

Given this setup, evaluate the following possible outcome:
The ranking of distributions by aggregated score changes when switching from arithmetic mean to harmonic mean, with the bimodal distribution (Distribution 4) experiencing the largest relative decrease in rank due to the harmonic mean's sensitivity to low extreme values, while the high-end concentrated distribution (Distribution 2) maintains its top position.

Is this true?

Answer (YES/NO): YES